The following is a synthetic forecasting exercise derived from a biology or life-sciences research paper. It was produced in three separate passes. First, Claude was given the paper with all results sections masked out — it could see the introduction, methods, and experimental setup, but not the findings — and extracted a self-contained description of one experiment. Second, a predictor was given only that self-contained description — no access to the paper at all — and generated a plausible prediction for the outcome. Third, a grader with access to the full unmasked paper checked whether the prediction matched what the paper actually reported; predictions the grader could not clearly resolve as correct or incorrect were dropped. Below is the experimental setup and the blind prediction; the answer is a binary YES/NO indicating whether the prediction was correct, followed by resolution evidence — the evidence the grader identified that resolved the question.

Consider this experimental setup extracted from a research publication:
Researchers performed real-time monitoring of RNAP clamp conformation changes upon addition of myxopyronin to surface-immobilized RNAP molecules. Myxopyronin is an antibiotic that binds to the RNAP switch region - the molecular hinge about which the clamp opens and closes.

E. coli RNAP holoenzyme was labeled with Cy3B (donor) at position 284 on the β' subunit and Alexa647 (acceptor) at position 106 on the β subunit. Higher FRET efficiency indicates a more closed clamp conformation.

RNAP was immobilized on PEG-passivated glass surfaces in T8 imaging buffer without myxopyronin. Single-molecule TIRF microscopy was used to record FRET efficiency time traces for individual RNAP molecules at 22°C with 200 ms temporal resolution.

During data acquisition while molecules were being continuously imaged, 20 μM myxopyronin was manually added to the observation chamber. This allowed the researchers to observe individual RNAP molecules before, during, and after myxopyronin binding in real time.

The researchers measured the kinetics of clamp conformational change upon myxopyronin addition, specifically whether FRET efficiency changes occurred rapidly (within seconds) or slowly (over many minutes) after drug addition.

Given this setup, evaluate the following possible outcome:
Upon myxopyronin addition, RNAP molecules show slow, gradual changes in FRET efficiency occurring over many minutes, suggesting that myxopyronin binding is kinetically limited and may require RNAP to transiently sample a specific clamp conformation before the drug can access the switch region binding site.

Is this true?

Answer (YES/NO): NO